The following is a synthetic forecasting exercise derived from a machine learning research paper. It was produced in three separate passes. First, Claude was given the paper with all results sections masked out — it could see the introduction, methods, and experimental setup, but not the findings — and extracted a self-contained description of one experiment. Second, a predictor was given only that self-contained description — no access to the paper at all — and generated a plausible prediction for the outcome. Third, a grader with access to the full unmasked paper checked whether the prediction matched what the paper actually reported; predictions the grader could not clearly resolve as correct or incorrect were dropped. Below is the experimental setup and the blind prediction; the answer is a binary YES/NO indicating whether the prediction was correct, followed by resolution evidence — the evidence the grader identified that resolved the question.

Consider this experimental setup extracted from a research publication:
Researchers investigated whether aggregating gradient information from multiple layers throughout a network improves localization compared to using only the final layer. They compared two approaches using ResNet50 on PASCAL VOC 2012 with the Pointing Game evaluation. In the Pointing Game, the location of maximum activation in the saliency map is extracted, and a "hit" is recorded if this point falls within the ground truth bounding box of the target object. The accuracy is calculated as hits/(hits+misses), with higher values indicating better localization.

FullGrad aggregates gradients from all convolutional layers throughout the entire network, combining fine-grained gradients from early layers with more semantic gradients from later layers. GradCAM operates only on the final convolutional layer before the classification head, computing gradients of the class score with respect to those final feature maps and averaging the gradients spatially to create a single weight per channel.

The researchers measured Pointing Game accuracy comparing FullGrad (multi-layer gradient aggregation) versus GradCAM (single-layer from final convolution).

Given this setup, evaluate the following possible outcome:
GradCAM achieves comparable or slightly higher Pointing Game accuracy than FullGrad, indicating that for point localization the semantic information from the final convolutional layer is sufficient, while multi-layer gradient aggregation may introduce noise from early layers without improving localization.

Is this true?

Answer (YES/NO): NO